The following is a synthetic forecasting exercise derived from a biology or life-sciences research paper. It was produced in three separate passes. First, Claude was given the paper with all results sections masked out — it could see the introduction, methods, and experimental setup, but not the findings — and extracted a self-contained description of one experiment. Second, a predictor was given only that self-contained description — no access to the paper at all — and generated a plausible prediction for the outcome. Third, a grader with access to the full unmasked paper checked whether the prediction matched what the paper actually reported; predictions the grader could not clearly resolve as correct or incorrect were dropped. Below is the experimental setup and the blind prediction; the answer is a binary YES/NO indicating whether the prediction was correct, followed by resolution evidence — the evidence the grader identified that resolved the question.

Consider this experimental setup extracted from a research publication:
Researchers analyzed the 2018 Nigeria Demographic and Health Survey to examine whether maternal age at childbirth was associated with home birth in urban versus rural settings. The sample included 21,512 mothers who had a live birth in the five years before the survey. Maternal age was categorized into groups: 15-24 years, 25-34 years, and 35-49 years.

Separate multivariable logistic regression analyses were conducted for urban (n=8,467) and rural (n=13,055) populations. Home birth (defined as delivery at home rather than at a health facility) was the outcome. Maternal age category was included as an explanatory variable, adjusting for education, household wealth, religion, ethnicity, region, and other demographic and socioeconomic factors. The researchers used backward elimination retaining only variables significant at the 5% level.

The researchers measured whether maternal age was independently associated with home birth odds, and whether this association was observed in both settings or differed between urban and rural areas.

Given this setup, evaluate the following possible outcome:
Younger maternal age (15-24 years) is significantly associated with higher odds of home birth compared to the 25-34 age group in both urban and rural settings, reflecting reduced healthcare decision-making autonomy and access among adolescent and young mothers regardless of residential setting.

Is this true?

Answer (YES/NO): NO